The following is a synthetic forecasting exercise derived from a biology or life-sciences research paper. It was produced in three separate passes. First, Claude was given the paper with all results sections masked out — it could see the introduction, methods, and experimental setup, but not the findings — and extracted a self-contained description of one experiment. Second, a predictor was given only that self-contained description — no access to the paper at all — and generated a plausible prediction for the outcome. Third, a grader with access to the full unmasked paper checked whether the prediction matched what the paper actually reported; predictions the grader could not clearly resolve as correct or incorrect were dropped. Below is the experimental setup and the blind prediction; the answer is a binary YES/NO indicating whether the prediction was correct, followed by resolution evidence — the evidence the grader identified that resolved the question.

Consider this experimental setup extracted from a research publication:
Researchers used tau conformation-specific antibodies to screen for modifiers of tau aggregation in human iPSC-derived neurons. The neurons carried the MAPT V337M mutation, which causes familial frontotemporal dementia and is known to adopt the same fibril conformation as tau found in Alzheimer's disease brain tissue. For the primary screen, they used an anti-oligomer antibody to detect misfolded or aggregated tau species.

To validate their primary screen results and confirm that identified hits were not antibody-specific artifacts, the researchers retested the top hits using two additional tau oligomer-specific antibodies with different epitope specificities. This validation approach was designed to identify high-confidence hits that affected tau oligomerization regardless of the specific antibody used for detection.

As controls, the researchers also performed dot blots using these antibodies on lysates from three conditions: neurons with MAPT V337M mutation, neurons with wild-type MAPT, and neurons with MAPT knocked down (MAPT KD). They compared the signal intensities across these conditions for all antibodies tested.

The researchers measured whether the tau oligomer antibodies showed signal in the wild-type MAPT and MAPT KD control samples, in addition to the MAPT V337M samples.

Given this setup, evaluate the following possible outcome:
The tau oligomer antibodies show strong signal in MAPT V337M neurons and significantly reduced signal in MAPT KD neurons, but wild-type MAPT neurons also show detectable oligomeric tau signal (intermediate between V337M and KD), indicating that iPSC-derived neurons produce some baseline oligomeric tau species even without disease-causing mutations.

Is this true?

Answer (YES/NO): NO